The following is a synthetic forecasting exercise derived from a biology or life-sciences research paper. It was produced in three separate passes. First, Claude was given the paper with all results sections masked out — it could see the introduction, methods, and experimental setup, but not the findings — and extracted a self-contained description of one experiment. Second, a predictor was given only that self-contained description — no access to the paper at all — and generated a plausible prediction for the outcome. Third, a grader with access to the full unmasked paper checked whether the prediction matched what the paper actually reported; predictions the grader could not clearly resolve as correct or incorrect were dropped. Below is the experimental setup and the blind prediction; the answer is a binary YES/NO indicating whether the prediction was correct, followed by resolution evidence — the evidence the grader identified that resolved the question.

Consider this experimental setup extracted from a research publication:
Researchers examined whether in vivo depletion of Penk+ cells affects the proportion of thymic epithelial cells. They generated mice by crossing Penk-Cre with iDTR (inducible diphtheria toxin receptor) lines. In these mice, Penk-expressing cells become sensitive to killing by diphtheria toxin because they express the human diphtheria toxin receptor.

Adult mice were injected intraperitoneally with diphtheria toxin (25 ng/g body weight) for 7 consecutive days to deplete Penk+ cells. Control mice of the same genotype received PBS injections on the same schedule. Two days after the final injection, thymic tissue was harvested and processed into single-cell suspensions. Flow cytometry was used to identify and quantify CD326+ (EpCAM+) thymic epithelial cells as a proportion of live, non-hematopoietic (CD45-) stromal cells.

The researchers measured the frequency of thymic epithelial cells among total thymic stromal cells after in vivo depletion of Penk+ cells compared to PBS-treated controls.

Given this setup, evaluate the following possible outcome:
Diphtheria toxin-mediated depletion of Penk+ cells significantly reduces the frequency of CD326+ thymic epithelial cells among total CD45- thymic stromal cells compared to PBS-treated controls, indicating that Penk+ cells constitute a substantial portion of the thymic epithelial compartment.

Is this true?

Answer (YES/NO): NO